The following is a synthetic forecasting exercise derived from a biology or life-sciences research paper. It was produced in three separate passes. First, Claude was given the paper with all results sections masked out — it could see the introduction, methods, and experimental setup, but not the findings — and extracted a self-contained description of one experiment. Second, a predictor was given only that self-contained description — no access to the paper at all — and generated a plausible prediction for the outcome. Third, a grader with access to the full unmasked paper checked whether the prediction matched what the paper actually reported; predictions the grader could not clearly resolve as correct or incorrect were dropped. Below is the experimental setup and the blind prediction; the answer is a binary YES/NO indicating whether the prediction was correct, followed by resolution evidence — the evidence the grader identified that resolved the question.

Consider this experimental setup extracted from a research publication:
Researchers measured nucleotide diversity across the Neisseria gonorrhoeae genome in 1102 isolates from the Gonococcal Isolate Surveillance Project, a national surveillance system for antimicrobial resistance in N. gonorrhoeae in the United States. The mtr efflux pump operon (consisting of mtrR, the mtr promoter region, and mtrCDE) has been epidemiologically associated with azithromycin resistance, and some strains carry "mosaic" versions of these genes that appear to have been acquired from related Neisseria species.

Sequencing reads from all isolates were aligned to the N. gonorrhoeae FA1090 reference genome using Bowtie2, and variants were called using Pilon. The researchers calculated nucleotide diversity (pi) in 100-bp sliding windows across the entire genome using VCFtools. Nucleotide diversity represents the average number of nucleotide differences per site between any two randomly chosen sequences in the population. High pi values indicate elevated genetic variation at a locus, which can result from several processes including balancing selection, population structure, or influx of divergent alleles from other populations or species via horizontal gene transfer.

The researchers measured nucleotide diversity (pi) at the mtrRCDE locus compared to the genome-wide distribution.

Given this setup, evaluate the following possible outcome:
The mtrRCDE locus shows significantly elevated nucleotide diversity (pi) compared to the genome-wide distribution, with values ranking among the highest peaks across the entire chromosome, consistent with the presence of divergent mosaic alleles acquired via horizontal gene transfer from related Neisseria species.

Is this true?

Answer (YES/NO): YES